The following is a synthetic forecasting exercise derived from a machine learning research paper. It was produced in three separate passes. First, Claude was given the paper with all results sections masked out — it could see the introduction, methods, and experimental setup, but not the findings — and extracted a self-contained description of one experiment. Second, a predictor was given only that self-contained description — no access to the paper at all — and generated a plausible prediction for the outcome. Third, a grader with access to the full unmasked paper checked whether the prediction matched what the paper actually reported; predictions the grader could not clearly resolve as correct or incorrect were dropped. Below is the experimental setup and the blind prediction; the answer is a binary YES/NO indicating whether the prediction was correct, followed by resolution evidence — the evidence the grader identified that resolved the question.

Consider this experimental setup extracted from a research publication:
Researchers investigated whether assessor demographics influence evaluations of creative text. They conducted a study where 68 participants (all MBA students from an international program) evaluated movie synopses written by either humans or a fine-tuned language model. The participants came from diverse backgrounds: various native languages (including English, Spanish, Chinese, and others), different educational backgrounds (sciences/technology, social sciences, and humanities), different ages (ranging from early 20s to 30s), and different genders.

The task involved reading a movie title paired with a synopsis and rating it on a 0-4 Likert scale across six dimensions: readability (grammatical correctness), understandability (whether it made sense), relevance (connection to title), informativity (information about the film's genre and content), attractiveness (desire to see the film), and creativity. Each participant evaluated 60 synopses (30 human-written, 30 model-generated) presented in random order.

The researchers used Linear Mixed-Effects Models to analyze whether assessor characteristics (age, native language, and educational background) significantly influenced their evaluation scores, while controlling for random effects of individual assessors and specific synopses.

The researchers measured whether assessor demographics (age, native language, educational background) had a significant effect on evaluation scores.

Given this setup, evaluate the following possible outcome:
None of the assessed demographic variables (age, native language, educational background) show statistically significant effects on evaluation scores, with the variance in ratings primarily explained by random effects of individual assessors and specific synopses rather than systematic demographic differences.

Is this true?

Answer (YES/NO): YES